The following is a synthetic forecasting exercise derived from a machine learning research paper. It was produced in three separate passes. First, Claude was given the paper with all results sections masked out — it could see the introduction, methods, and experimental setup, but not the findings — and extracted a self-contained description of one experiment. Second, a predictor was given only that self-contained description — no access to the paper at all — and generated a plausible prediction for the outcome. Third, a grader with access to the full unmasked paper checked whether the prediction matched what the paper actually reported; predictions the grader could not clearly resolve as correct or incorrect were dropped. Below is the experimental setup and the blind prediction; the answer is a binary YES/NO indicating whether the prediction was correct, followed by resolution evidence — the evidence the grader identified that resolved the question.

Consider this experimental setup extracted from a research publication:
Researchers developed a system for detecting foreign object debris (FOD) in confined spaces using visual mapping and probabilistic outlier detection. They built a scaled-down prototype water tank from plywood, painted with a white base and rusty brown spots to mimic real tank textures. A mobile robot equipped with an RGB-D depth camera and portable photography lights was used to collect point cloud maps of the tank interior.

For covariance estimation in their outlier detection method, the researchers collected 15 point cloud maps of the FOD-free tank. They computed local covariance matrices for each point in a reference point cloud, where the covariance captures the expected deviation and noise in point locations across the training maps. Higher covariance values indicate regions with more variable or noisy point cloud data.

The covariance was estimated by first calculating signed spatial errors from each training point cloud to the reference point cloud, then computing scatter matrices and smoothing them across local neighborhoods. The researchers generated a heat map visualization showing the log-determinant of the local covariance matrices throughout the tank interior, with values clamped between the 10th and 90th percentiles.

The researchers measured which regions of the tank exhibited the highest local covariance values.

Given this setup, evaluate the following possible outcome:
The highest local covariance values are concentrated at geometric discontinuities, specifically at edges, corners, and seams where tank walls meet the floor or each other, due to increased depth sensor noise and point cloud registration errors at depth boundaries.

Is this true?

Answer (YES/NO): NO